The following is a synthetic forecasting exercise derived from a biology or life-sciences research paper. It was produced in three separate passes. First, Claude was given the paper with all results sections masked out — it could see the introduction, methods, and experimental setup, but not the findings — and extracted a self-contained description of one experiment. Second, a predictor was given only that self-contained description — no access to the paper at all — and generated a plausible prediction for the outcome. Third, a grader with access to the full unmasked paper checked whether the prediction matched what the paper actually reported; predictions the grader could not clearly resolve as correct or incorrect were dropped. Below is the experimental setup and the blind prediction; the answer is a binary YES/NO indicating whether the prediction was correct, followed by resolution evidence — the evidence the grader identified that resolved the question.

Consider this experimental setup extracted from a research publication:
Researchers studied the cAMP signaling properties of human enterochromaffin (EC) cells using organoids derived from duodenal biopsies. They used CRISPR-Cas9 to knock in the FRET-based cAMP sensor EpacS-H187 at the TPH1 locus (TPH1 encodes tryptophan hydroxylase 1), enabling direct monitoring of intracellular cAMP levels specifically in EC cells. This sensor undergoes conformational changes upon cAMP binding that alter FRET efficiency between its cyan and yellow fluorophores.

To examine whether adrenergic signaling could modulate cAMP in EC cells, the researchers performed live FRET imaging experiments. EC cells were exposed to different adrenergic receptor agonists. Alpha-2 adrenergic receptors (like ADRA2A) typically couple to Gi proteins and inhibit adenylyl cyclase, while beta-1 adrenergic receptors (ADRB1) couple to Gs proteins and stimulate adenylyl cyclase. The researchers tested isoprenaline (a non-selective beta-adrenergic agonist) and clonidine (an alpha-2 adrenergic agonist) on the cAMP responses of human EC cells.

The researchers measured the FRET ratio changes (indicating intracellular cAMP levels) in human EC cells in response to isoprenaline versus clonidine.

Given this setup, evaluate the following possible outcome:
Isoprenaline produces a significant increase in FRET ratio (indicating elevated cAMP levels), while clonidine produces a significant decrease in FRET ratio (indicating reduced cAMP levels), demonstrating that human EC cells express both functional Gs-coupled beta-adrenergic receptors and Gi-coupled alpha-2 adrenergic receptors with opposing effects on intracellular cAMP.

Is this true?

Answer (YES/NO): YES